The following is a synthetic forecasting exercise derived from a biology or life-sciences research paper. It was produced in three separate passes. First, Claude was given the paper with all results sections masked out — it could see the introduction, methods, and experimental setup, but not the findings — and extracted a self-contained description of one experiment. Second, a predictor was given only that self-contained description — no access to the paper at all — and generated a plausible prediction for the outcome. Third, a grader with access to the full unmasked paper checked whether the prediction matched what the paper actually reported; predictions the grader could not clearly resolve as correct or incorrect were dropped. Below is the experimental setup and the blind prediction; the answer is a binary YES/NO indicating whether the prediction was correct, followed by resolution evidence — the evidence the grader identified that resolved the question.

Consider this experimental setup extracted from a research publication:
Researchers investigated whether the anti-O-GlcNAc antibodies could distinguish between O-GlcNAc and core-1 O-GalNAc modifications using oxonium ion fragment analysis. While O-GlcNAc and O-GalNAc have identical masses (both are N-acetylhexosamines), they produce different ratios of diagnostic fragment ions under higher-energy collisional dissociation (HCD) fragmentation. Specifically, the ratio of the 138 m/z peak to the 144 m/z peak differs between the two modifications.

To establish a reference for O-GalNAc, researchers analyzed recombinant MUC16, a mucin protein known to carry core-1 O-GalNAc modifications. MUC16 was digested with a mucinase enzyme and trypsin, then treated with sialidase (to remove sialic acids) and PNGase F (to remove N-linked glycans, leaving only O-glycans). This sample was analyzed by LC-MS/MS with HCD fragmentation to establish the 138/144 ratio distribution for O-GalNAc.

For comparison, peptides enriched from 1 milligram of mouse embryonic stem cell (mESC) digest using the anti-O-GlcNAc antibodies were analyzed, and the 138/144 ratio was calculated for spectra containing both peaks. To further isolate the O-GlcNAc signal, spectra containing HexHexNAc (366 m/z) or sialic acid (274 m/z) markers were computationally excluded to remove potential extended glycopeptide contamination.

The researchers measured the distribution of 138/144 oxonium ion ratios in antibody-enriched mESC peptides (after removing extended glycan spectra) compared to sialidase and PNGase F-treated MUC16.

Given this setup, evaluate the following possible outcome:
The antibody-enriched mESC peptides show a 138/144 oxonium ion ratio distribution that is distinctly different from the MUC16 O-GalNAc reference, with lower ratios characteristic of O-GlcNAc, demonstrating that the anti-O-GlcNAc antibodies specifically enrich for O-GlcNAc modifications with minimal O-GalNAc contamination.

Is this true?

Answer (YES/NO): NO